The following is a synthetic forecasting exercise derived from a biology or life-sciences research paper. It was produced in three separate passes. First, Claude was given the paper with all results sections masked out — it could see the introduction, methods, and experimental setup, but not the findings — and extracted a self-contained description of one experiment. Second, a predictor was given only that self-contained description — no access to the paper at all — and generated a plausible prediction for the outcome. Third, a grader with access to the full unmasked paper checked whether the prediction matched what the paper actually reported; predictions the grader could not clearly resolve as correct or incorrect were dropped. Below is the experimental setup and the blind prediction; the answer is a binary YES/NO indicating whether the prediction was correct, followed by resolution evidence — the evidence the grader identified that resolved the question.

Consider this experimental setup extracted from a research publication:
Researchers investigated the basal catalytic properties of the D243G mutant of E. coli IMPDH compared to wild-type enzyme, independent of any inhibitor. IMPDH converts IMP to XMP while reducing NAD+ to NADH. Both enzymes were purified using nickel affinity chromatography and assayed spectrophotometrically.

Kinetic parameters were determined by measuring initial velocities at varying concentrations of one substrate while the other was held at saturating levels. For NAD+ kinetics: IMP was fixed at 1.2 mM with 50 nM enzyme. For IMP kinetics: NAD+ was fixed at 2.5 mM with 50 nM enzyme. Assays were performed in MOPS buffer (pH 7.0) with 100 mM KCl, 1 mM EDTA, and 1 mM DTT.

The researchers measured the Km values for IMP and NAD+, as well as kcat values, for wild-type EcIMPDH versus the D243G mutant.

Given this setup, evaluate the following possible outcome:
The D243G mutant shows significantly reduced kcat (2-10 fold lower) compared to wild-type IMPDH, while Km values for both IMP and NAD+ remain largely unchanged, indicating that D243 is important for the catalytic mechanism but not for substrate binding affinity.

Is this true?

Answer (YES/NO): NO